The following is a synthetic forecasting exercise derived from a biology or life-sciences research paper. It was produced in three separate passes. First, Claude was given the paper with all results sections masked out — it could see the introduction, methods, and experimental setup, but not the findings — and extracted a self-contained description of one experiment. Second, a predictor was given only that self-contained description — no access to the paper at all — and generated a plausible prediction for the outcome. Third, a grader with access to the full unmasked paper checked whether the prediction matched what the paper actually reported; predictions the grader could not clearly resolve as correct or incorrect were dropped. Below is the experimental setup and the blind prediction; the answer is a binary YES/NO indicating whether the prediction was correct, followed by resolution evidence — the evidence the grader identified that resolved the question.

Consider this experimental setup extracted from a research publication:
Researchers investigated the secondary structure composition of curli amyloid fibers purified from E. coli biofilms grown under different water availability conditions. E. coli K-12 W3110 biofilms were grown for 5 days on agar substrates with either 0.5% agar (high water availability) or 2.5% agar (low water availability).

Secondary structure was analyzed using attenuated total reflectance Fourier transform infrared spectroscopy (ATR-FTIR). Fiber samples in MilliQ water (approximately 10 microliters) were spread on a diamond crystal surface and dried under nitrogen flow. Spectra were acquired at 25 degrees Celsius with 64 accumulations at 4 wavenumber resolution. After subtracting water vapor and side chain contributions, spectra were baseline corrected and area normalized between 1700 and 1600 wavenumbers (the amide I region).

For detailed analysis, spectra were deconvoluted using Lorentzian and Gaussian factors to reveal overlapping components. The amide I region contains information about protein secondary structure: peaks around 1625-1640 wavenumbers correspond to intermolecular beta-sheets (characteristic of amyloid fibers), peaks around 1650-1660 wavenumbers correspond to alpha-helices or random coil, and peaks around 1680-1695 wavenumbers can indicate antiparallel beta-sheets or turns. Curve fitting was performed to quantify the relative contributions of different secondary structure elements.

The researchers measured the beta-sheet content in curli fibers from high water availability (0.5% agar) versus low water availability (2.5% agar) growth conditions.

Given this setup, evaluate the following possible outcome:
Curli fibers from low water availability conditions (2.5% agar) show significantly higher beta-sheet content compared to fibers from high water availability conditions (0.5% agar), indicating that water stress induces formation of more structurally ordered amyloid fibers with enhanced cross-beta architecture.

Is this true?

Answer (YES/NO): YES